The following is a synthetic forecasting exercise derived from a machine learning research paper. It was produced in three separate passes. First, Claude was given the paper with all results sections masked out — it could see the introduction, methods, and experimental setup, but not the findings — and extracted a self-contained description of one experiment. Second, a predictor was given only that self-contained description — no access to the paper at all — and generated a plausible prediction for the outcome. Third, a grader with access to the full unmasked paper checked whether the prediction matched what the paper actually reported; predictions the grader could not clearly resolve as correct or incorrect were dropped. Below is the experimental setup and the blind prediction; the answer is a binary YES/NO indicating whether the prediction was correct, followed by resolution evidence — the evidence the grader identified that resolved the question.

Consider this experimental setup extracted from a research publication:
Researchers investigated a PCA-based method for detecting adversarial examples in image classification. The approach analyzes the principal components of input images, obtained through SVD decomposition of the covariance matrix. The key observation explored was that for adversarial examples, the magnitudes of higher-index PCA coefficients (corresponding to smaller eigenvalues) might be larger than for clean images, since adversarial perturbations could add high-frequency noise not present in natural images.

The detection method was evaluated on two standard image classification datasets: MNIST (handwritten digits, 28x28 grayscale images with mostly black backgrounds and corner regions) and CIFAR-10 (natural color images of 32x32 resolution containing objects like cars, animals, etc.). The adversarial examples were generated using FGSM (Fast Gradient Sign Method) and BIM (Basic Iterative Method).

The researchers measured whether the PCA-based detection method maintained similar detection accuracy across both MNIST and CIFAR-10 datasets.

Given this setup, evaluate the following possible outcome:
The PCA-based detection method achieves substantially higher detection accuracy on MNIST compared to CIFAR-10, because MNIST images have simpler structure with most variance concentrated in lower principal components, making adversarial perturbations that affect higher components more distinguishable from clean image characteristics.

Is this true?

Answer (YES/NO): YES